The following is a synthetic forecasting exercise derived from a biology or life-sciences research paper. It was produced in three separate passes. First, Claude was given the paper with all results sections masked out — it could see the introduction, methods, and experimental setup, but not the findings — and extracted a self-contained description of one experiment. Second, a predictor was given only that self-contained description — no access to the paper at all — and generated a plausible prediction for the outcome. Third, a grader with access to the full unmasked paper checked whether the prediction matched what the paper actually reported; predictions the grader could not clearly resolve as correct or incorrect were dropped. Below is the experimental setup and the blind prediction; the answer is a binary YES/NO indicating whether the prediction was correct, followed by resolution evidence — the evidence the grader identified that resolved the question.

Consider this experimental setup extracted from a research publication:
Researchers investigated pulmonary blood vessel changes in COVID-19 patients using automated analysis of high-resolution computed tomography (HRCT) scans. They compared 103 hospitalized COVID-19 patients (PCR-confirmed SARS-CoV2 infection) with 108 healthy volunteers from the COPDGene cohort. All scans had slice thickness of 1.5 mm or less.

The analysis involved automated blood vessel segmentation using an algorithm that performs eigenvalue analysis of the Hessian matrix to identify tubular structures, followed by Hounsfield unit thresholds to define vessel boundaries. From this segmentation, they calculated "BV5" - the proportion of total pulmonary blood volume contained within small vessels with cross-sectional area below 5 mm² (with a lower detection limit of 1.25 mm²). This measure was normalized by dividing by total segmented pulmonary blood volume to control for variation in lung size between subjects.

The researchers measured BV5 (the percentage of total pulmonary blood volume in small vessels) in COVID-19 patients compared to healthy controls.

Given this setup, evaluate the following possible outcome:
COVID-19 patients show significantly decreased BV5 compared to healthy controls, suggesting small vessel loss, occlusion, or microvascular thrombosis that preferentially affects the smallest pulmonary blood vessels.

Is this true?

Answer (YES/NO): YES